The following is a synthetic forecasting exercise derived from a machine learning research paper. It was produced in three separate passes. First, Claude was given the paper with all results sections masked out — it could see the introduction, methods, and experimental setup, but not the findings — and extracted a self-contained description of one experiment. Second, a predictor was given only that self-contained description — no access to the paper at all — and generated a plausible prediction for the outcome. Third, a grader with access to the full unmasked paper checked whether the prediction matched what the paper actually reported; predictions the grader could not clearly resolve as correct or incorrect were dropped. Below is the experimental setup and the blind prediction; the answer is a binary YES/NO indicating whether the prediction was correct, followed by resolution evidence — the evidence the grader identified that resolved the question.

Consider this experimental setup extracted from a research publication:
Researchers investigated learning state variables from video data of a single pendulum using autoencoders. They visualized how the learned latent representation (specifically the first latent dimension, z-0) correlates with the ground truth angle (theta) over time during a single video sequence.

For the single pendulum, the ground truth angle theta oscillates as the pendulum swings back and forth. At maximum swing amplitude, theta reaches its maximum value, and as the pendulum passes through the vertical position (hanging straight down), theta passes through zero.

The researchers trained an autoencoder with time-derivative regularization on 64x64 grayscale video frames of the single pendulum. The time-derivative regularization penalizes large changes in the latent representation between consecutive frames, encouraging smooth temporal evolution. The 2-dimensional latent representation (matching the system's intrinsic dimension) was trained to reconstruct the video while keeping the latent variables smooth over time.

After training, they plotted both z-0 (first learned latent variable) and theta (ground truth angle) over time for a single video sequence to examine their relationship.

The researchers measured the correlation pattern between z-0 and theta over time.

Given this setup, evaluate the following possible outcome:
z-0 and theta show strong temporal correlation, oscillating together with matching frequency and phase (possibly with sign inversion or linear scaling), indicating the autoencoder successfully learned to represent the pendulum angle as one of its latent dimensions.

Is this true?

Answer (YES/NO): YES